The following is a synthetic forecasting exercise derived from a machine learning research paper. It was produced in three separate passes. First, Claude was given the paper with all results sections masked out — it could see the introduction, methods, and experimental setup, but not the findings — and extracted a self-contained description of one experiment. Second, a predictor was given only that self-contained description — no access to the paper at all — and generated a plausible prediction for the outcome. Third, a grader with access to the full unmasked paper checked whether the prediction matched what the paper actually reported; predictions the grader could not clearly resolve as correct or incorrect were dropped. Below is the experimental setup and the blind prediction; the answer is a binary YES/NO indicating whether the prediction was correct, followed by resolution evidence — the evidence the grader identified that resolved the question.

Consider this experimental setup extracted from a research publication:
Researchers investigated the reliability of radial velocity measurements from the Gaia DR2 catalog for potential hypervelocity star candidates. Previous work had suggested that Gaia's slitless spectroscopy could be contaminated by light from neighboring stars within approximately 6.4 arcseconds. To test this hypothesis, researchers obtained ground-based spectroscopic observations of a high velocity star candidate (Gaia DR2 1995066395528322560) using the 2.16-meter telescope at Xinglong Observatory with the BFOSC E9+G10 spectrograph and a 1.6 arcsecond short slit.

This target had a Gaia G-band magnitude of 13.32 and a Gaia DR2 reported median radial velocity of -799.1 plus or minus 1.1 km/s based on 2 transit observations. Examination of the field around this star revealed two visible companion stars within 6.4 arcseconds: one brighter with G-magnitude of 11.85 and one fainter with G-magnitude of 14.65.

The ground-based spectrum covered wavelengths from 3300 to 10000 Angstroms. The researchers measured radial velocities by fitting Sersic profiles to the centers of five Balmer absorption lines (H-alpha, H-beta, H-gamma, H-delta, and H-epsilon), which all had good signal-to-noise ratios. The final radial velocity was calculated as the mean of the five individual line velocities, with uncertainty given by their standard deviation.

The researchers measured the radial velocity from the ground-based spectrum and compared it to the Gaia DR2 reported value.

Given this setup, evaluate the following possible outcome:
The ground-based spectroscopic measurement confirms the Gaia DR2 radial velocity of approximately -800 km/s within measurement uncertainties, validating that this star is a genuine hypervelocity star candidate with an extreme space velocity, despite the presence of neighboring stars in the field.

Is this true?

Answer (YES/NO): NO